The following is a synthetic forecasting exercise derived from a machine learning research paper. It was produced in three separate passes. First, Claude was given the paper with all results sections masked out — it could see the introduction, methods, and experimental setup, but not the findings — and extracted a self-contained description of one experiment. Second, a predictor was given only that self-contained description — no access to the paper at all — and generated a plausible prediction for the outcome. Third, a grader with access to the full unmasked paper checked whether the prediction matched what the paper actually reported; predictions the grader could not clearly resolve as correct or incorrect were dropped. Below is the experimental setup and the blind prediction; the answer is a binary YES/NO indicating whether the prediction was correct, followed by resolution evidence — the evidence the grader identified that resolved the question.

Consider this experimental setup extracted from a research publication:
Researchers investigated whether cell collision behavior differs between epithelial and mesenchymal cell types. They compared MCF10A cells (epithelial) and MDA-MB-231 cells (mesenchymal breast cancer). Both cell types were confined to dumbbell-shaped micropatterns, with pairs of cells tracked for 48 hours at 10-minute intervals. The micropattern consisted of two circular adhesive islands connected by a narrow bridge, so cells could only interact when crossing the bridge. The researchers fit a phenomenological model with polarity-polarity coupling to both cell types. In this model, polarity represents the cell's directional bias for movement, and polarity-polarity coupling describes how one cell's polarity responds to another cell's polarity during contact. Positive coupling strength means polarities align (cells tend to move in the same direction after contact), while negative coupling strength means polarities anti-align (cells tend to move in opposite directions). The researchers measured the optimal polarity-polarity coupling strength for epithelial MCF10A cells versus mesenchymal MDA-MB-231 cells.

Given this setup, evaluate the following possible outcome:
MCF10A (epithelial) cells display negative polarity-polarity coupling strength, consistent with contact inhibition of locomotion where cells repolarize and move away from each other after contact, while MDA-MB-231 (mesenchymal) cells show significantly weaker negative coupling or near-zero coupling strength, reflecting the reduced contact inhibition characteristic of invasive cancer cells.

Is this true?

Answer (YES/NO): NO